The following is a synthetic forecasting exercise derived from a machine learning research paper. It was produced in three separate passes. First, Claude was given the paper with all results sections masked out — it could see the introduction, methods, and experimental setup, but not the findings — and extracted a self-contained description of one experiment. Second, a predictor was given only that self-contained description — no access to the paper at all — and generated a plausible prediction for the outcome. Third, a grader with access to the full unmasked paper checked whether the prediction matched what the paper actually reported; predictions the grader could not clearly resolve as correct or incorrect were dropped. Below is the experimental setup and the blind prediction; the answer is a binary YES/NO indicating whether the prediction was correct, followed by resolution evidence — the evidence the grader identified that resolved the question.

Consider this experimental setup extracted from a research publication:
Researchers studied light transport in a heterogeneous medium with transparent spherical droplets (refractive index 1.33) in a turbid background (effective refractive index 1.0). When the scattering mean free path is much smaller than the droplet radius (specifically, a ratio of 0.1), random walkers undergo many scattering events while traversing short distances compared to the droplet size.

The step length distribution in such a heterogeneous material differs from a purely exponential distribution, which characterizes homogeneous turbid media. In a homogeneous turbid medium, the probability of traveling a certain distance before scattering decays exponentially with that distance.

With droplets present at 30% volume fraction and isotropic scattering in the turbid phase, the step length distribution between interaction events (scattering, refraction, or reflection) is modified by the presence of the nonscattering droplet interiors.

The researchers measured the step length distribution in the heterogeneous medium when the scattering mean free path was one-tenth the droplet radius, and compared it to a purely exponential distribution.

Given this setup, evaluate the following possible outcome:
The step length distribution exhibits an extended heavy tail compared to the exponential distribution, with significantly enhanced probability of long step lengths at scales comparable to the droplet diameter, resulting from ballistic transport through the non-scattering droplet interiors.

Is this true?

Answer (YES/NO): NO